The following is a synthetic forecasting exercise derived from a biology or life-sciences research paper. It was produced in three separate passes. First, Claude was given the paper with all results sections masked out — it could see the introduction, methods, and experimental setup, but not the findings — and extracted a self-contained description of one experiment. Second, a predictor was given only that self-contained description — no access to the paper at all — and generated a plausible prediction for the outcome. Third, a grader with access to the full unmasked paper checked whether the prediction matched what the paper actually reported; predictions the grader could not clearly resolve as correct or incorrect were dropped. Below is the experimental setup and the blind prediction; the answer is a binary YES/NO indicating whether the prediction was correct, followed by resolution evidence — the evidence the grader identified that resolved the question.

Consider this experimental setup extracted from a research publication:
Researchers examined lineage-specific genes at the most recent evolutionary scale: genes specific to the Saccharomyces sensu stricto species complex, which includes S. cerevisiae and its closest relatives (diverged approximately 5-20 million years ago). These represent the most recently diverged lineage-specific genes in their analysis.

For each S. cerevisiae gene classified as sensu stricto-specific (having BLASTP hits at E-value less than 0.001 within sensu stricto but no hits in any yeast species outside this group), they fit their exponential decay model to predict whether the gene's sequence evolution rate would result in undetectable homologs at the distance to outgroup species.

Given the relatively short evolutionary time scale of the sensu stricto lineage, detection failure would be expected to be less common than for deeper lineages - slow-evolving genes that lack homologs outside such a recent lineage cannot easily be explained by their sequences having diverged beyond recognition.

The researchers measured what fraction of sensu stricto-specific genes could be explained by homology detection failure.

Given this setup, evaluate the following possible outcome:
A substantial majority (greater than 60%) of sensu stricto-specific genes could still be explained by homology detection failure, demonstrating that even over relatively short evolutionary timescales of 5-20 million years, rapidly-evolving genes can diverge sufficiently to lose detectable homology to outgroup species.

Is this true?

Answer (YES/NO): YES